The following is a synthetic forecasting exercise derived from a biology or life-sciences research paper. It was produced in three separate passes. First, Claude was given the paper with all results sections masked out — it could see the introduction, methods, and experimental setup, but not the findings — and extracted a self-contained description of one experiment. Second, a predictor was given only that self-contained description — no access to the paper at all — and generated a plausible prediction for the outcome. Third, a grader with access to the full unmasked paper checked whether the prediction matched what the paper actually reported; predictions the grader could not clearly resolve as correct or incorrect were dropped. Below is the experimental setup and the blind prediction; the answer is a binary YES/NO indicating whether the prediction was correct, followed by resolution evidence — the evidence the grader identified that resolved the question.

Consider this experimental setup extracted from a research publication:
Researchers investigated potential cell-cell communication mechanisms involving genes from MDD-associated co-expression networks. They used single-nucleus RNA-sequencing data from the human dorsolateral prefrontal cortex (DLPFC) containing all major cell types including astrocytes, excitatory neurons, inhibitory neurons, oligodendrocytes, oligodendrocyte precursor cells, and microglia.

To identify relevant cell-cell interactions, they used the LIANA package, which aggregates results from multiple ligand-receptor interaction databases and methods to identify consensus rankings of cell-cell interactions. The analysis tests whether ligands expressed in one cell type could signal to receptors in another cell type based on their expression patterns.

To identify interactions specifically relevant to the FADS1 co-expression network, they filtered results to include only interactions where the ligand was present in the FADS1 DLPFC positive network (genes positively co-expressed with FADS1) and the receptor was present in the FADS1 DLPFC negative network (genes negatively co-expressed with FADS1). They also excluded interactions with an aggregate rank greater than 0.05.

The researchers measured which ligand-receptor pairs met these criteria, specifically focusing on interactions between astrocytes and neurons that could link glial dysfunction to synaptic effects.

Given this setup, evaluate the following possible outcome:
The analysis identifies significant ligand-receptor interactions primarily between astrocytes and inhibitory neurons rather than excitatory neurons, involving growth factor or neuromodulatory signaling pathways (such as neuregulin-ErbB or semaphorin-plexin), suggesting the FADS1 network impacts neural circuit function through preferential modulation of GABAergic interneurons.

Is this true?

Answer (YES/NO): NO